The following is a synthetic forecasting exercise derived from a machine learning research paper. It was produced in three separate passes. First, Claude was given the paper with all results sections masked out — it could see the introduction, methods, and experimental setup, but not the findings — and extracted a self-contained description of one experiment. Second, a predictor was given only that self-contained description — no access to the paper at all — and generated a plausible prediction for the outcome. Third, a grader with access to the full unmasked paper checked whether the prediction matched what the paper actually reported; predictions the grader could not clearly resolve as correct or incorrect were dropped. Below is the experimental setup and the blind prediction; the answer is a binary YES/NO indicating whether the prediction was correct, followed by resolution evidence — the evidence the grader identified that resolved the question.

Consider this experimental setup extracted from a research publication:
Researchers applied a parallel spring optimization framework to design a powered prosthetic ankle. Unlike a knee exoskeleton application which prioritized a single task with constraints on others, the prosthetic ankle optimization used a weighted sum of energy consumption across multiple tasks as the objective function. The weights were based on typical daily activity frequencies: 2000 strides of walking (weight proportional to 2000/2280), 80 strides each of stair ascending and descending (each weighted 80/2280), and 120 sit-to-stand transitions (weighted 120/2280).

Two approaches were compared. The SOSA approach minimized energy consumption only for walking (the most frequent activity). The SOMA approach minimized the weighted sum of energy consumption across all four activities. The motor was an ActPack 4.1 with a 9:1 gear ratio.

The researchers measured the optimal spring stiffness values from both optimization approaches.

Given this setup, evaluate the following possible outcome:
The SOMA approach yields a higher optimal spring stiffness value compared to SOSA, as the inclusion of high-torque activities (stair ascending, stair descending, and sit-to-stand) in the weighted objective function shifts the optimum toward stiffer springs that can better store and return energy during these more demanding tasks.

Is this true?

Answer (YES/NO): NO